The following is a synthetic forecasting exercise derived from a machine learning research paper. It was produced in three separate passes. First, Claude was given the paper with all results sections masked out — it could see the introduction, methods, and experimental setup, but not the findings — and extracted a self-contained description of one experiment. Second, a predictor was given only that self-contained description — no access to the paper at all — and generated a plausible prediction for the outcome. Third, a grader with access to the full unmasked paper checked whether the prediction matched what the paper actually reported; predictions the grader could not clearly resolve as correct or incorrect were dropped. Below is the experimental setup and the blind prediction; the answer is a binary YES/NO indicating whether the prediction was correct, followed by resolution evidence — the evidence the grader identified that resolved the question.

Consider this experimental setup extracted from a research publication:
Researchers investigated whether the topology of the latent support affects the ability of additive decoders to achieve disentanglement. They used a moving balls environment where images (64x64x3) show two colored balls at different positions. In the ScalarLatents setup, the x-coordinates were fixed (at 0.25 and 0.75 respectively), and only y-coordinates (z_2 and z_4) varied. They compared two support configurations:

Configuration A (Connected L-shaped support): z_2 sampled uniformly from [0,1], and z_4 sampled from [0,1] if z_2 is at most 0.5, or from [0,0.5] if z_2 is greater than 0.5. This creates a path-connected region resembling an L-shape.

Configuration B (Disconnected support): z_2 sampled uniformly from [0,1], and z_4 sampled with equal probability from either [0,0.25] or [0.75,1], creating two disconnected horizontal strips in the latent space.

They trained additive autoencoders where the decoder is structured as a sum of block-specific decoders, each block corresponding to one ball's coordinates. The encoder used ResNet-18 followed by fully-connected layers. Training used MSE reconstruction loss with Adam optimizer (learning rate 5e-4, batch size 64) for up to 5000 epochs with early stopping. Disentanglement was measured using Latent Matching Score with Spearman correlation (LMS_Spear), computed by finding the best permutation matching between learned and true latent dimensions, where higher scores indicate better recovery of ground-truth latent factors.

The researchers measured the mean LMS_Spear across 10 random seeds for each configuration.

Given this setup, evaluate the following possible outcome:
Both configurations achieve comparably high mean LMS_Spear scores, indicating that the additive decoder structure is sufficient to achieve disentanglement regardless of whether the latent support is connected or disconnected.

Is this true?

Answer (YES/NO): NO